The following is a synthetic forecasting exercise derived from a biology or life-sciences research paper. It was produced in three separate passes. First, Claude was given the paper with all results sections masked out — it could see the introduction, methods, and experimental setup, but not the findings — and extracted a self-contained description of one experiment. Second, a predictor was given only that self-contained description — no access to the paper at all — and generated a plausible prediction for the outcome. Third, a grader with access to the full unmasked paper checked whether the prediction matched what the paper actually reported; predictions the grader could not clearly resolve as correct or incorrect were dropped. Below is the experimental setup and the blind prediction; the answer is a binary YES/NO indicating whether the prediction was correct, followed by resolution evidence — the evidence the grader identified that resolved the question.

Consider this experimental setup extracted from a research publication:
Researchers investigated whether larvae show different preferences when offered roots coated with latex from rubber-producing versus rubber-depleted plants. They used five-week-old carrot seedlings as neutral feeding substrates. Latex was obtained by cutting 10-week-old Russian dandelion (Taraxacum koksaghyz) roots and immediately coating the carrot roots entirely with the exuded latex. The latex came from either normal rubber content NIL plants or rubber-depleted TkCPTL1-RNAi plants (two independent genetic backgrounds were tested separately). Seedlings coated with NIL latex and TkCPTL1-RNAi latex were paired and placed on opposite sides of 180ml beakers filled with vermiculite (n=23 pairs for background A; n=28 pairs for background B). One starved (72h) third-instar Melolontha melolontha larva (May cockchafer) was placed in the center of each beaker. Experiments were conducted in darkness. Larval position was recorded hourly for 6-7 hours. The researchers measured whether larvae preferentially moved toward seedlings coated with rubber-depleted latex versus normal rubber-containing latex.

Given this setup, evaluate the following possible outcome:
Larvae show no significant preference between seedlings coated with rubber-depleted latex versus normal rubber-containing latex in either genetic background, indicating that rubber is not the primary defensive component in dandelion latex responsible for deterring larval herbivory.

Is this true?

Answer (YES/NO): NO